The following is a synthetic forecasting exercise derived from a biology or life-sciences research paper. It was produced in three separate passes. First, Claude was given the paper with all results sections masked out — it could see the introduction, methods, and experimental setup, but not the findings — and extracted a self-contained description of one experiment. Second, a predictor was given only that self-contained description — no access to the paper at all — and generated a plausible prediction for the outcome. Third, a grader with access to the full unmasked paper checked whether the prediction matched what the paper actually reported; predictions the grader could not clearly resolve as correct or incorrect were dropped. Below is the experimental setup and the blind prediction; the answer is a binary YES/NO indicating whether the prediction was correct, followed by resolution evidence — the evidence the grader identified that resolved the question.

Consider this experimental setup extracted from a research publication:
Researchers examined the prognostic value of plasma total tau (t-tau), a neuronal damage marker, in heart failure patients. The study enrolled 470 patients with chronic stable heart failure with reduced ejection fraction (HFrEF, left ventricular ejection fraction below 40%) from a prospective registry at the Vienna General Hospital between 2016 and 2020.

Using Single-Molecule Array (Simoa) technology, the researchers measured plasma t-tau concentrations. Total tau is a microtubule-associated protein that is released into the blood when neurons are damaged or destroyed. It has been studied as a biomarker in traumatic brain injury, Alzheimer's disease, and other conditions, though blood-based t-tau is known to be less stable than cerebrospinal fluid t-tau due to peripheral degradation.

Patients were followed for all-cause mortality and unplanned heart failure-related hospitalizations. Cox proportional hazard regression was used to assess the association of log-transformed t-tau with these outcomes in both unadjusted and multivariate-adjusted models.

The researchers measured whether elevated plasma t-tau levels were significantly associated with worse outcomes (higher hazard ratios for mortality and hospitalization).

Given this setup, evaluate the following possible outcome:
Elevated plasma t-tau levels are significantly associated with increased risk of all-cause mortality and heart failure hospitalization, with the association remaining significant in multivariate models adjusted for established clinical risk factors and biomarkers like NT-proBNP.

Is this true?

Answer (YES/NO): YES